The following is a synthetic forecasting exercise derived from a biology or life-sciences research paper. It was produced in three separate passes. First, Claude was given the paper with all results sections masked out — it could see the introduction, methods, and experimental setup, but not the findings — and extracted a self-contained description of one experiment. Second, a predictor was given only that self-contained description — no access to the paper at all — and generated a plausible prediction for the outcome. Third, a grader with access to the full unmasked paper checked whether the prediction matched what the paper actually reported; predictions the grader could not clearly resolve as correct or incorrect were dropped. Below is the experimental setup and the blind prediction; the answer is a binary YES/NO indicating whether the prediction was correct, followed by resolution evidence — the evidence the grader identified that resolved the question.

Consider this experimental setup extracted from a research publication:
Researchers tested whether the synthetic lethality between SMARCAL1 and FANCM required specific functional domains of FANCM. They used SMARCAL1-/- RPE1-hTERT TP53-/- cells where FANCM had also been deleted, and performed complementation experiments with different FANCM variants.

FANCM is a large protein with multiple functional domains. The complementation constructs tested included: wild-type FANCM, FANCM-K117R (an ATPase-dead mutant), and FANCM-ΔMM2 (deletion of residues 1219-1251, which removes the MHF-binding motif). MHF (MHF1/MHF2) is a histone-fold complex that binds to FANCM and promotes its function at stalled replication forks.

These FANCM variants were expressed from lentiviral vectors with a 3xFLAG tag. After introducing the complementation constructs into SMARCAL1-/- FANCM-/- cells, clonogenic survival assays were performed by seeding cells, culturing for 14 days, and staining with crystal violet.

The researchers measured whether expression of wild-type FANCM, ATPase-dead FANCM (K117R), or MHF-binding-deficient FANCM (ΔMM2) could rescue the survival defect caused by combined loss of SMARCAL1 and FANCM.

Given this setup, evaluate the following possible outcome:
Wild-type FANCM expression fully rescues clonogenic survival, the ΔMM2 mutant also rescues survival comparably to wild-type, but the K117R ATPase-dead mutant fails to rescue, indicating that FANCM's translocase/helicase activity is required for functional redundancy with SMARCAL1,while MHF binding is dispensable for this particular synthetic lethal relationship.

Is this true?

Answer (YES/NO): NO